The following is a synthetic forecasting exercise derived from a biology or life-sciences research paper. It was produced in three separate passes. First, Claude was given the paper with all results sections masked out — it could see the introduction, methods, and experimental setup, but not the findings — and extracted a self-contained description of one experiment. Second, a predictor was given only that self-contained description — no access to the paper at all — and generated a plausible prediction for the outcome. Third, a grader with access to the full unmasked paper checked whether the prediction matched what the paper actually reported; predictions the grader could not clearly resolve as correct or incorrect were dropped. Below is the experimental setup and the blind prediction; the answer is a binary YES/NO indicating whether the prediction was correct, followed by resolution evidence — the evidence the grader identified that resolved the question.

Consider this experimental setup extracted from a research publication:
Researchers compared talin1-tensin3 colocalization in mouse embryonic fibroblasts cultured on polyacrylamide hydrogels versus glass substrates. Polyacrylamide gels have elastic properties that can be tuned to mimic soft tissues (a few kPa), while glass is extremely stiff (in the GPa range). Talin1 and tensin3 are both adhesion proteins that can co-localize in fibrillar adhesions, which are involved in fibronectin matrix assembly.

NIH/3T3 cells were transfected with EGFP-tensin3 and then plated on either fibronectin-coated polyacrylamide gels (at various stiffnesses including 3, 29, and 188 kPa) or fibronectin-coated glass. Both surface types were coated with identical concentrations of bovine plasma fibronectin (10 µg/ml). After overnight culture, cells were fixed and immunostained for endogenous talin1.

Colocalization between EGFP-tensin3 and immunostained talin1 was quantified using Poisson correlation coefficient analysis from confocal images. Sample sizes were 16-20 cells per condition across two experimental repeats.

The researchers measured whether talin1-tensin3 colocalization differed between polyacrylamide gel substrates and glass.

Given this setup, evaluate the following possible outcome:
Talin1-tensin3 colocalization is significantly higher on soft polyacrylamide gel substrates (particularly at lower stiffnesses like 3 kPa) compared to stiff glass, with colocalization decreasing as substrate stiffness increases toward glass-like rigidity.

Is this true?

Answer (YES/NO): NO